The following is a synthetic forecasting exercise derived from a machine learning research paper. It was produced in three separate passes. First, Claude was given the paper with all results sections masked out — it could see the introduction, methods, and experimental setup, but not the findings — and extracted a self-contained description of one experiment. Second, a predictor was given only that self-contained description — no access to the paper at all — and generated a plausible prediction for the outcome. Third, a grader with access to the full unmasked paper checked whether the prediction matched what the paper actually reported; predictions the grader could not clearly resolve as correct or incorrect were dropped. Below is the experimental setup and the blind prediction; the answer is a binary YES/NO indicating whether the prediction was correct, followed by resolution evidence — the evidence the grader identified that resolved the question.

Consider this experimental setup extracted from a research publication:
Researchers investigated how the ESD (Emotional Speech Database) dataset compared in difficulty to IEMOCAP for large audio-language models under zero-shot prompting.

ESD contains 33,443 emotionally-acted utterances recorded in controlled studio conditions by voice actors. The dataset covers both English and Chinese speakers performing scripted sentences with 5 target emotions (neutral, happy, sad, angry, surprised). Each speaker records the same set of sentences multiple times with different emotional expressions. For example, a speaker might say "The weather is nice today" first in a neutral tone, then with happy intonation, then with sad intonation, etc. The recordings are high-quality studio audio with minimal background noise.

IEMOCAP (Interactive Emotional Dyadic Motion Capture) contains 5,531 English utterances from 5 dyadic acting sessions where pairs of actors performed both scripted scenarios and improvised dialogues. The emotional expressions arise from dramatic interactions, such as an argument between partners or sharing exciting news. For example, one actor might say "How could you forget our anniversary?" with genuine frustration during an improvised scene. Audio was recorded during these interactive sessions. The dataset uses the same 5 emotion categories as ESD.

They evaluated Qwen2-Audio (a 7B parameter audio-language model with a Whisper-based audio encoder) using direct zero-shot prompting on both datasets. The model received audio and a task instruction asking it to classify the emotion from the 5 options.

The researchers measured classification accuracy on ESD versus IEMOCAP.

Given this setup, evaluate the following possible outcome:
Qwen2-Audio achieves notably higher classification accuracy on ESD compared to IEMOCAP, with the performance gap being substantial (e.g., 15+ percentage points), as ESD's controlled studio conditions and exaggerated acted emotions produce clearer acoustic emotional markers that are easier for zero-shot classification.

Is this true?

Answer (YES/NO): NO